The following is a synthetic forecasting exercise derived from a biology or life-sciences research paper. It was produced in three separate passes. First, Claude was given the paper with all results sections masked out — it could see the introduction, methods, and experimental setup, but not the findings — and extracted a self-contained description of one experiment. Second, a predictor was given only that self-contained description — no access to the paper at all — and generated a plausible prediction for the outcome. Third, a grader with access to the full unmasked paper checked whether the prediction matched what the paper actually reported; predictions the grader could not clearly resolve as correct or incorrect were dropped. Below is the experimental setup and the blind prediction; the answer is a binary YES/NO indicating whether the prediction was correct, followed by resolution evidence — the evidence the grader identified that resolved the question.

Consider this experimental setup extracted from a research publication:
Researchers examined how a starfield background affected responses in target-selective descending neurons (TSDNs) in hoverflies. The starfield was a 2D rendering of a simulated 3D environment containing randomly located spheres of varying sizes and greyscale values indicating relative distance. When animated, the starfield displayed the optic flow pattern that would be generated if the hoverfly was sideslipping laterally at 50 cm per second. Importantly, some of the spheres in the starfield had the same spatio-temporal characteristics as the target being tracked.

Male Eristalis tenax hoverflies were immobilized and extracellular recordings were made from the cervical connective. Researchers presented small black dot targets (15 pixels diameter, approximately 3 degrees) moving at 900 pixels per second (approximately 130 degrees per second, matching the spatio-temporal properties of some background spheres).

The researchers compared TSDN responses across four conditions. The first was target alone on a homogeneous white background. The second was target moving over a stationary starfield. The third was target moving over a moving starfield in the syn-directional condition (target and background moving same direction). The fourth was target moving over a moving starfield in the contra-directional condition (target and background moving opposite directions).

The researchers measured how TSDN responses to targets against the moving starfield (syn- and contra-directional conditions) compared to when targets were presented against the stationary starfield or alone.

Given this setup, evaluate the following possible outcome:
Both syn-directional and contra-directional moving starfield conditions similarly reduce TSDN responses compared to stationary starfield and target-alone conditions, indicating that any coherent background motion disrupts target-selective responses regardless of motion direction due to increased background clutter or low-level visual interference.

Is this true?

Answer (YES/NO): NO